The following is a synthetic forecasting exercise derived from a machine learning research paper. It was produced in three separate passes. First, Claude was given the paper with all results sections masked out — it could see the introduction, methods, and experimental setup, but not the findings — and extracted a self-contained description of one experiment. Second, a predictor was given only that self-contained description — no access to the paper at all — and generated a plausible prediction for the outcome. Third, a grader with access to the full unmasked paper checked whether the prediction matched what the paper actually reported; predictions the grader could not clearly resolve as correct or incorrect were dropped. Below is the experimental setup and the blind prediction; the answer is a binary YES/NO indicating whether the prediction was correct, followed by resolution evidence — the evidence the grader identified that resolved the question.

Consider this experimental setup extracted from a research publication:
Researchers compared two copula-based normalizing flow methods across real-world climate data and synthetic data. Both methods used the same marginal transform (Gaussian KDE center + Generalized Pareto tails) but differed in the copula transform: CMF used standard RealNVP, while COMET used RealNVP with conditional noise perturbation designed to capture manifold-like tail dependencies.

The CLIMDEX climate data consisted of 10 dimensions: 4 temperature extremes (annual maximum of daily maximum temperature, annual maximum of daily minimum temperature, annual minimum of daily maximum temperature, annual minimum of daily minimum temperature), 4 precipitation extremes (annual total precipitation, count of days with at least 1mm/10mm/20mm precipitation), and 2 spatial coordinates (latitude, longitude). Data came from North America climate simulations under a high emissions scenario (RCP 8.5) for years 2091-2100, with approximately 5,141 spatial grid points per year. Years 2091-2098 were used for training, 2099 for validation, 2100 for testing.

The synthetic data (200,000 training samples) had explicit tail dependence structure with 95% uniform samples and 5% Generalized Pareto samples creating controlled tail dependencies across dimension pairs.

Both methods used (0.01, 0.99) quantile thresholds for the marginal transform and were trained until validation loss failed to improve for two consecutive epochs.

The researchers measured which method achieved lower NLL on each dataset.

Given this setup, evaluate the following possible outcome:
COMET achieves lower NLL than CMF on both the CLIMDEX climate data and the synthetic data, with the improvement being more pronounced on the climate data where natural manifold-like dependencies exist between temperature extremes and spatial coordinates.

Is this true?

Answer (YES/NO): NO